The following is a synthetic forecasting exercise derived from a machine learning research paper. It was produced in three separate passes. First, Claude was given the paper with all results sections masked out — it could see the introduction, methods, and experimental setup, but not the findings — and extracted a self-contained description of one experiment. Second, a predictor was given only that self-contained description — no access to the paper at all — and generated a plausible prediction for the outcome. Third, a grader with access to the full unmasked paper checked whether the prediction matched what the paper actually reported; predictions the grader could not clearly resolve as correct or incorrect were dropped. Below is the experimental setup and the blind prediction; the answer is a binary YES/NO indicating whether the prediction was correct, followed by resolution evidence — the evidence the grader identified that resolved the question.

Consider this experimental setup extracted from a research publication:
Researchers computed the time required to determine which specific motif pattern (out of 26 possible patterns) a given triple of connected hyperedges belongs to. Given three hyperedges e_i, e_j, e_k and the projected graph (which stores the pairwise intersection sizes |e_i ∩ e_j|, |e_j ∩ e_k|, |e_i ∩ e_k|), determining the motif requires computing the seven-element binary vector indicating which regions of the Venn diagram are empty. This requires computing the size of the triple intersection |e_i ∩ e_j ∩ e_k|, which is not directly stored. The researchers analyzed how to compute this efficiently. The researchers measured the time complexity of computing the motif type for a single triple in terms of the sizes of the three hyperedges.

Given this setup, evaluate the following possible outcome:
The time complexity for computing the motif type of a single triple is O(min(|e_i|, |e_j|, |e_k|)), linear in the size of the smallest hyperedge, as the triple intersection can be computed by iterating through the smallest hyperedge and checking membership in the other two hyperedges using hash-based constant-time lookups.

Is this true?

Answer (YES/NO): YES